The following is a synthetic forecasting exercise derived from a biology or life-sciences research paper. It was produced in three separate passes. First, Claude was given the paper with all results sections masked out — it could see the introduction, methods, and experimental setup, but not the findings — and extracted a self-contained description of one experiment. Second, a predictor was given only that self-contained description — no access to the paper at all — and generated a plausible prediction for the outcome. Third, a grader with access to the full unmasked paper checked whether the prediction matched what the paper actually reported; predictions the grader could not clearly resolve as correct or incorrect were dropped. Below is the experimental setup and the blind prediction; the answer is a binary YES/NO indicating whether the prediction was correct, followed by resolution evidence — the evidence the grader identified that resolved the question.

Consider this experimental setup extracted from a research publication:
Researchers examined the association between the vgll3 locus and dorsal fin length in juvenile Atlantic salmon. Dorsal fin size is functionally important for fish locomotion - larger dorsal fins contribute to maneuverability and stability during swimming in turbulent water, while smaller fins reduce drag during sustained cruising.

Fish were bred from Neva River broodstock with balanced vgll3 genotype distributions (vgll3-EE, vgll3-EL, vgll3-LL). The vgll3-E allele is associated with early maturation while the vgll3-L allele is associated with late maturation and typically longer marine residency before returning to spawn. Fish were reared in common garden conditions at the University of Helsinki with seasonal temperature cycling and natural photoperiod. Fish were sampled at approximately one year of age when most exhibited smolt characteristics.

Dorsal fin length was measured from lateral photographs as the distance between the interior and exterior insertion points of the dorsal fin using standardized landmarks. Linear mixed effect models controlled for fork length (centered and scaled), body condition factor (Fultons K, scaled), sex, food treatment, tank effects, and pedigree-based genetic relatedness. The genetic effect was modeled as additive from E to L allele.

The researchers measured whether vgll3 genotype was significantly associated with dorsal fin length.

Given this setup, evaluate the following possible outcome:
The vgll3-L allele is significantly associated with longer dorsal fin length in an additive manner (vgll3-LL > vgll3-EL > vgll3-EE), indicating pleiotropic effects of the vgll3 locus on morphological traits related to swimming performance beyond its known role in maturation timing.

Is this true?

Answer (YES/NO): NO